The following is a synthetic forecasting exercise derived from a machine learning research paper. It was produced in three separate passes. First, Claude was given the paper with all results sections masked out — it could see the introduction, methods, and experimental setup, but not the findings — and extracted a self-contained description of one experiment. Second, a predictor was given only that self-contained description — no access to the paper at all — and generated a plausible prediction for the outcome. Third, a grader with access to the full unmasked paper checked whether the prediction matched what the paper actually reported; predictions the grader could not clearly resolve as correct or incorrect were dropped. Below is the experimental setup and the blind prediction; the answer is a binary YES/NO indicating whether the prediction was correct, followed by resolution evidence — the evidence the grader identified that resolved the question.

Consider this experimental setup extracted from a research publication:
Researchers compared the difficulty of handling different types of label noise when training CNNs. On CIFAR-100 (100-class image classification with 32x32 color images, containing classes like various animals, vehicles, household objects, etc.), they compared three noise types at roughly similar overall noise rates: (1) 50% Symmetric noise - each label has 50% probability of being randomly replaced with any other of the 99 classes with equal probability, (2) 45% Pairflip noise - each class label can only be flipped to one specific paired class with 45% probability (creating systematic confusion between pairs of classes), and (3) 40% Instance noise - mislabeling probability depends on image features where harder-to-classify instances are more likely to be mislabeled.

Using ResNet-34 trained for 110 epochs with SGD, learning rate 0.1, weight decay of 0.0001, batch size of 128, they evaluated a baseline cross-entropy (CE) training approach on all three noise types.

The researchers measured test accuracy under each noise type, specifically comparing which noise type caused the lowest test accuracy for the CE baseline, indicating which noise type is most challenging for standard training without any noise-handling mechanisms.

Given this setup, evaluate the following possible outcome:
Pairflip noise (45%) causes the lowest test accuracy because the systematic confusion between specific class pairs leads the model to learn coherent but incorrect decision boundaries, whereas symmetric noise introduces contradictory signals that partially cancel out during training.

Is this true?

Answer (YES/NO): YES